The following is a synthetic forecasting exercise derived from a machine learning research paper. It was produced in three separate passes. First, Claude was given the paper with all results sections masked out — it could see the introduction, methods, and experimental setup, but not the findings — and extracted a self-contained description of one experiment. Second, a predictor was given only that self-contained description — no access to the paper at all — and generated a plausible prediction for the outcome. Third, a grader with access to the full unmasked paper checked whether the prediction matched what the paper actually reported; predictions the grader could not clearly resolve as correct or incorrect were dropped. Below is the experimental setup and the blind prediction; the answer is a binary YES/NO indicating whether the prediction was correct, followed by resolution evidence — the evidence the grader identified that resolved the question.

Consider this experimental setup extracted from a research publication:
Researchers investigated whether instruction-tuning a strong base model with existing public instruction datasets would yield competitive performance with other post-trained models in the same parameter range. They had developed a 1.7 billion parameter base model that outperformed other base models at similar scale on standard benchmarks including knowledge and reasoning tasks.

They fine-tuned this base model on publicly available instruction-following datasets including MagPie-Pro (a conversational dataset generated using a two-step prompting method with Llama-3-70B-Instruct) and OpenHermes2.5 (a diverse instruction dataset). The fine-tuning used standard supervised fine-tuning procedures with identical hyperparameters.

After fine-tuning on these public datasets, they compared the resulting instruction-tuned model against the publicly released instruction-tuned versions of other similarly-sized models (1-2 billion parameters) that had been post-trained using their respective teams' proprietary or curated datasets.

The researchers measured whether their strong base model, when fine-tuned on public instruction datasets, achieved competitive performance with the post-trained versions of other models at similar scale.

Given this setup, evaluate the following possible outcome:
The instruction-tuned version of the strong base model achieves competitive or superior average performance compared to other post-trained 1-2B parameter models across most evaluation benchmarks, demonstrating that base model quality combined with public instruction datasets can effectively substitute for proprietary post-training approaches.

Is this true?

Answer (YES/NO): NO